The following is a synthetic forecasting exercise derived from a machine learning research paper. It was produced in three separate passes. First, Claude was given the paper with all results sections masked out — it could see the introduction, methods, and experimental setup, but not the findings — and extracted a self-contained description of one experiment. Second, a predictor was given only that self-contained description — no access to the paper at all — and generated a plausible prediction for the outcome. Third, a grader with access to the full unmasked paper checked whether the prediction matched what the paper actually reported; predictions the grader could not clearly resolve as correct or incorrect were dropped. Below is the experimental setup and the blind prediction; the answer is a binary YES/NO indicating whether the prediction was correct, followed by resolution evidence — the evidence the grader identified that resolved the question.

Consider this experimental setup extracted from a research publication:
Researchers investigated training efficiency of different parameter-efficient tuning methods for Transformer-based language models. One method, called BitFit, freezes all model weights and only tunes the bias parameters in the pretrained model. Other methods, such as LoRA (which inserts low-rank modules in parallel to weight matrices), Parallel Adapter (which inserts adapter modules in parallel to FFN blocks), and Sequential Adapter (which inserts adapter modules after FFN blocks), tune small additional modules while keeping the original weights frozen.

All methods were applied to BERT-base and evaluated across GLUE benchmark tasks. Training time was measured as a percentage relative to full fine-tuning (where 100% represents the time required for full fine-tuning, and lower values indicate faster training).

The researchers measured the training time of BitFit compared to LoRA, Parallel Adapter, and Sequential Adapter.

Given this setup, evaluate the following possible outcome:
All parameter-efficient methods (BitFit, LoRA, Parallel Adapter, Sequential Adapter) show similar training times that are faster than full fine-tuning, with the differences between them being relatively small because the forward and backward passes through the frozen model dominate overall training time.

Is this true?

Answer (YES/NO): NO